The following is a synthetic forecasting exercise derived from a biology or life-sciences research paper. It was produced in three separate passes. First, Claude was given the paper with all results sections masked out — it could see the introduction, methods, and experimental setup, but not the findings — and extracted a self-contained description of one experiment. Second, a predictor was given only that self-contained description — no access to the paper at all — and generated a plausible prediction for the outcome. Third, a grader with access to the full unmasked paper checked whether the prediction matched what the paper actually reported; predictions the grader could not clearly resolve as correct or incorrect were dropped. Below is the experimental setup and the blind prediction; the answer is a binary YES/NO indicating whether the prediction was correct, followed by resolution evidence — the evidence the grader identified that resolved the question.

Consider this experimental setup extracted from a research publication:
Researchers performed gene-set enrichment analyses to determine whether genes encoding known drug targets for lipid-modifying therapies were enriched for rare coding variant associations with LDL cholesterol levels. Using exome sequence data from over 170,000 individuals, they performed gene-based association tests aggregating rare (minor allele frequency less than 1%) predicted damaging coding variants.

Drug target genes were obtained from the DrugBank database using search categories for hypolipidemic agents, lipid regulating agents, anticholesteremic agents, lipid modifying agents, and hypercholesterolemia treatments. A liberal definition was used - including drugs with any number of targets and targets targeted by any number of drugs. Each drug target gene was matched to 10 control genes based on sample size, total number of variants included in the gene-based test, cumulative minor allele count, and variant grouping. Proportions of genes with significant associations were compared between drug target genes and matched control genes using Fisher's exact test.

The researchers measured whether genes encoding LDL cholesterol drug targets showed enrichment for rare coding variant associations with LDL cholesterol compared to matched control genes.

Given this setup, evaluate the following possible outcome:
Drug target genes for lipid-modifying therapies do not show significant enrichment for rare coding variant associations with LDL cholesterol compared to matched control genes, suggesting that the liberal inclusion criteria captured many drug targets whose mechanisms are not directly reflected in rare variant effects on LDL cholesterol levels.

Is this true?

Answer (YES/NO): NO